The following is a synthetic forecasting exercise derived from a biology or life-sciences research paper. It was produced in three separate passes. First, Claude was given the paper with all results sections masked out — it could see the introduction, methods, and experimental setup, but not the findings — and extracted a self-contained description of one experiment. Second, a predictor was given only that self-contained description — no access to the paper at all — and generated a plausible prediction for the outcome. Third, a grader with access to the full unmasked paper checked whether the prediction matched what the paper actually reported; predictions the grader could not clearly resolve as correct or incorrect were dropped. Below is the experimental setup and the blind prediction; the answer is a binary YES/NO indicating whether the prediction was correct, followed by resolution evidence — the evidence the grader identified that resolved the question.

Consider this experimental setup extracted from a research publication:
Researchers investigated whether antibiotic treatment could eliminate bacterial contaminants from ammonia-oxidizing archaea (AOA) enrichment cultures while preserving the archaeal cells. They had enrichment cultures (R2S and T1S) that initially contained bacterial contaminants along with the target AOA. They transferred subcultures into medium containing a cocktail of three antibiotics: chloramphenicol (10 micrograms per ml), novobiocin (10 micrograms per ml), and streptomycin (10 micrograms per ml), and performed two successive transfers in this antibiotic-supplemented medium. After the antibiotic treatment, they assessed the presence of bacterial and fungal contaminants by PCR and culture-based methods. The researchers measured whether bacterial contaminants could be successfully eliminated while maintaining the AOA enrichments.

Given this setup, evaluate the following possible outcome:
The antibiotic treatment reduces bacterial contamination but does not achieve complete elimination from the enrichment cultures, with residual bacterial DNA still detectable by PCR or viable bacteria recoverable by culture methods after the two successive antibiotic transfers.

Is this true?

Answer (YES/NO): NO